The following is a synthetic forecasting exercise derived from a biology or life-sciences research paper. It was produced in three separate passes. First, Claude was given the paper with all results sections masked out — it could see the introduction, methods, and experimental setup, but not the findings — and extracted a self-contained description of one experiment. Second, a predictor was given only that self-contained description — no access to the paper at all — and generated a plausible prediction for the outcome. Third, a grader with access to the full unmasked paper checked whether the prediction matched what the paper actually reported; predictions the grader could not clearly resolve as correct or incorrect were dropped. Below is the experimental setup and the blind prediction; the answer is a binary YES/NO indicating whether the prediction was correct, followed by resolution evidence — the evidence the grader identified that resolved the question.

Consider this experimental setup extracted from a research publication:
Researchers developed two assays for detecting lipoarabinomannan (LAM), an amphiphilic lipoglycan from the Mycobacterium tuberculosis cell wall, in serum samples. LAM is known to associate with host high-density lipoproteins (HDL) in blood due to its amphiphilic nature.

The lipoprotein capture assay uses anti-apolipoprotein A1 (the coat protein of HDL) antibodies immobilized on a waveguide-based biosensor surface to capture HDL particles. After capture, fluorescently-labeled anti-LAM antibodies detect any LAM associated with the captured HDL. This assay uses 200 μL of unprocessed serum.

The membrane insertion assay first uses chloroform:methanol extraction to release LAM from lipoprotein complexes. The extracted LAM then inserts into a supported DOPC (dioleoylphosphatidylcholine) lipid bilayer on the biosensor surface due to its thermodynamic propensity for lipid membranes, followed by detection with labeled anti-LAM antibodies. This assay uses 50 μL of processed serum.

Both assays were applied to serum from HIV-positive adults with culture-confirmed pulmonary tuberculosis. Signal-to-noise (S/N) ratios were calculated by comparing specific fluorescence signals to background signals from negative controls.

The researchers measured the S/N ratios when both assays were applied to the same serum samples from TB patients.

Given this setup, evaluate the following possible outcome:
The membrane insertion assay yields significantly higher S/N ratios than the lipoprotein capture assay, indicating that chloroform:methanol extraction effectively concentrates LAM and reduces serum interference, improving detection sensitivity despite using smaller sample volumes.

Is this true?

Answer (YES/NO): YES